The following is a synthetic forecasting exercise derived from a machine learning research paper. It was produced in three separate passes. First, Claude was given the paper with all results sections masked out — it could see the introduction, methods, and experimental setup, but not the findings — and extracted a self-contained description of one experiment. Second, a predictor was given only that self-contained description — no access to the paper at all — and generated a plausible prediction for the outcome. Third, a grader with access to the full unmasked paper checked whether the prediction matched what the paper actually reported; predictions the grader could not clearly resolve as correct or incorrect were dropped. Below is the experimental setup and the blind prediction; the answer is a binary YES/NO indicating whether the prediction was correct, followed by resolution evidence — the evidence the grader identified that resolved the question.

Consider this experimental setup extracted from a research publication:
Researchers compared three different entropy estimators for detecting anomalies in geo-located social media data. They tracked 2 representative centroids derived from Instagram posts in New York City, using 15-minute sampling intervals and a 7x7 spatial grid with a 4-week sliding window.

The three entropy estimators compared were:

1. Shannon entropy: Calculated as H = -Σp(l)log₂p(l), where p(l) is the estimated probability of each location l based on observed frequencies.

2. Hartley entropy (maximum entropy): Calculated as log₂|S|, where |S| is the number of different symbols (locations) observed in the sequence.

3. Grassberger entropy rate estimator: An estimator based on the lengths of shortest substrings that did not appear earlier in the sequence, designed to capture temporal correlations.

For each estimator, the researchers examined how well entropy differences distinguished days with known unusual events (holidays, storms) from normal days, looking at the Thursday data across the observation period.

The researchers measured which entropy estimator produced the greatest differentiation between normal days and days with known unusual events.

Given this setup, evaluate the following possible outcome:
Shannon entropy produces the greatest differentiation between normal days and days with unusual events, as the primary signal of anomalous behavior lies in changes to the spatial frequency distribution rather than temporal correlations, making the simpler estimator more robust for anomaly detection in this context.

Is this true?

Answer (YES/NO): NO